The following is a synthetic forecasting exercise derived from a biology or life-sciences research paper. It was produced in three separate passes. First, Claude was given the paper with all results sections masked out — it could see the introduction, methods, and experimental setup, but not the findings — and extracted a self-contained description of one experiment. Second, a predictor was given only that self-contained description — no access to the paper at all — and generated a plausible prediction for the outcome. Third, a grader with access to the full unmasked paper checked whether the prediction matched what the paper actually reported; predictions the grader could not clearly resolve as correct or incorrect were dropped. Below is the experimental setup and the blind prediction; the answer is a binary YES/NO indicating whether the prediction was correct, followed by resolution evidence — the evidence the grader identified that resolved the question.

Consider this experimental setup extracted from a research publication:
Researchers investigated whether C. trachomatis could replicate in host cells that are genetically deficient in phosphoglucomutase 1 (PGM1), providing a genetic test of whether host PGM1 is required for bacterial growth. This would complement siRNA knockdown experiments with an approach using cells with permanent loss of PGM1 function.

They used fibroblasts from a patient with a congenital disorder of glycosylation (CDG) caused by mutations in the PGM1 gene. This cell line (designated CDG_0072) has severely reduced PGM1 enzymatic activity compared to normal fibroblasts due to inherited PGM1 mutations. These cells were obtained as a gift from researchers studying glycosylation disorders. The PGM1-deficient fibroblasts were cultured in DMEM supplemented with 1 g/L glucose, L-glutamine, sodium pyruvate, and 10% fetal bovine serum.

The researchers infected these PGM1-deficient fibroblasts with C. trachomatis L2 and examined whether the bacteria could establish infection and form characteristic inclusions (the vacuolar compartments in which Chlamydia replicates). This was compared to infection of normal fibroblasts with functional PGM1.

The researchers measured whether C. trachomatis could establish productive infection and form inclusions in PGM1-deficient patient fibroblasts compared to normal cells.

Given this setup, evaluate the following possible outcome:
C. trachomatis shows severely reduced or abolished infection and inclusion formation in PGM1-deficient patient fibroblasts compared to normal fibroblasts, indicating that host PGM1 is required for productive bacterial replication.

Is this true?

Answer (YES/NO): NO